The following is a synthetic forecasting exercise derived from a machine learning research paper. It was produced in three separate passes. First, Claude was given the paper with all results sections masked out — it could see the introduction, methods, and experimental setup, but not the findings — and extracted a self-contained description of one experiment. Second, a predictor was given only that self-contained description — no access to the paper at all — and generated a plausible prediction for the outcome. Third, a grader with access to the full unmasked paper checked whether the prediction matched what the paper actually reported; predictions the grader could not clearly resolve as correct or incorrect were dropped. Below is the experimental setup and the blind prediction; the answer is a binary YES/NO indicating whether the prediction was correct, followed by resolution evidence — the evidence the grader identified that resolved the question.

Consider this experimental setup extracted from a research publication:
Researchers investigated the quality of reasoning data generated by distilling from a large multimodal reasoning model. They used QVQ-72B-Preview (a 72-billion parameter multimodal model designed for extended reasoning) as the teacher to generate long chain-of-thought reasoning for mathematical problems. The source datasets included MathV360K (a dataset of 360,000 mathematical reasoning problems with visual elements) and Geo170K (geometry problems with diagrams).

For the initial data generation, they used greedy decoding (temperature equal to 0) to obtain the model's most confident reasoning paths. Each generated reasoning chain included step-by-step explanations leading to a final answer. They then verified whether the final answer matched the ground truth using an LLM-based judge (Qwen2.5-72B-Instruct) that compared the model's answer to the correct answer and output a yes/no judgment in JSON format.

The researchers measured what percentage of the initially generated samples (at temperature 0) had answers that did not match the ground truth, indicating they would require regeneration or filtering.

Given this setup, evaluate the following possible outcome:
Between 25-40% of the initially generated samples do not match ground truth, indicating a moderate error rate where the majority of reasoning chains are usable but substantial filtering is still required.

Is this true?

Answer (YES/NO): NO